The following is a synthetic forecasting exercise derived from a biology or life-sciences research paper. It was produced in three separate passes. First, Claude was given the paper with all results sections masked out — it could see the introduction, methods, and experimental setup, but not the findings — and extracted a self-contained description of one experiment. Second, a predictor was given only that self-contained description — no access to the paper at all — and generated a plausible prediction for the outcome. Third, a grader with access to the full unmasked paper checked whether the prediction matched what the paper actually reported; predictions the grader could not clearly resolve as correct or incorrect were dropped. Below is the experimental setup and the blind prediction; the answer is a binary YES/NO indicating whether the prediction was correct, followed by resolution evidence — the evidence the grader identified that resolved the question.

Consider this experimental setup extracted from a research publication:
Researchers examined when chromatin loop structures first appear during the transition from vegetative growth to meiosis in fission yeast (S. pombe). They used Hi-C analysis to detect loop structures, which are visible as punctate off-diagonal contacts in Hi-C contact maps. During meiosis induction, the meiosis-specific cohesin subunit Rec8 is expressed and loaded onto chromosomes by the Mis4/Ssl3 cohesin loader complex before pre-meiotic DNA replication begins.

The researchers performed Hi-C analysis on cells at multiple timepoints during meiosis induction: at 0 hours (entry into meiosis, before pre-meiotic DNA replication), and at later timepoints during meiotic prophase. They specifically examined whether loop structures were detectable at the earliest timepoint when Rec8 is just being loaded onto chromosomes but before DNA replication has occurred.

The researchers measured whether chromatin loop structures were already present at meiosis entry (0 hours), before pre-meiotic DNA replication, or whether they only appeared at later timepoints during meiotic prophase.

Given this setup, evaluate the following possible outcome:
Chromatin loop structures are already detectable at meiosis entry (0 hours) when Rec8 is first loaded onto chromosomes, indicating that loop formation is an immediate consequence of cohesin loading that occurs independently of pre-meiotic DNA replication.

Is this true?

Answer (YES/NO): YES